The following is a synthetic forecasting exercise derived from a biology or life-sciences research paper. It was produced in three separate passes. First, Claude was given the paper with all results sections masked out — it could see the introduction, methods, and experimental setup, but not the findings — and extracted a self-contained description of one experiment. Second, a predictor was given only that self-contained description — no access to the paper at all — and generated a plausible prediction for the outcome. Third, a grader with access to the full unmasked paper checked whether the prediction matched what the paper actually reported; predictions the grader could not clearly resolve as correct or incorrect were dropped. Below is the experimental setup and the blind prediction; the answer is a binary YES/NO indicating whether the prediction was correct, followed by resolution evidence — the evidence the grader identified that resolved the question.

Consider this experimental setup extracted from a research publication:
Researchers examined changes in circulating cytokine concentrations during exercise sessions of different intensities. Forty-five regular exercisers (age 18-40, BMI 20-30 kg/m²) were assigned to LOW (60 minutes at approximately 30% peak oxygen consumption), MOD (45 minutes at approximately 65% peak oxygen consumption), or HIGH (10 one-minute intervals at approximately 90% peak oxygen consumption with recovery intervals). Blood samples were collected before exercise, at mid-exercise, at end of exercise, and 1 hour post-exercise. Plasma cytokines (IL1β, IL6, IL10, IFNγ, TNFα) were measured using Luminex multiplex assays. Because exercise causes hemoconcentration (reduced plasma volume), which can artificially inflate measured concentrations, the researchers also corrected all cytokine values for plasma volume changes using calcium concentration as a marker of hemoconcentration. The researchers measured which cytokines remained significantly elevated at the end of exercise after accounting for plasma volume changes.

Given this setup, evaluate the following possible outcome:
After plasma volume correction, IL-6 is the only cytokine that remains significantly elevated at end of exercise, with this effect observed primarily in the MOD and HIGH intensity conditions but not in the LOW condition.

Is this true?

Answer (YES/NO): NO